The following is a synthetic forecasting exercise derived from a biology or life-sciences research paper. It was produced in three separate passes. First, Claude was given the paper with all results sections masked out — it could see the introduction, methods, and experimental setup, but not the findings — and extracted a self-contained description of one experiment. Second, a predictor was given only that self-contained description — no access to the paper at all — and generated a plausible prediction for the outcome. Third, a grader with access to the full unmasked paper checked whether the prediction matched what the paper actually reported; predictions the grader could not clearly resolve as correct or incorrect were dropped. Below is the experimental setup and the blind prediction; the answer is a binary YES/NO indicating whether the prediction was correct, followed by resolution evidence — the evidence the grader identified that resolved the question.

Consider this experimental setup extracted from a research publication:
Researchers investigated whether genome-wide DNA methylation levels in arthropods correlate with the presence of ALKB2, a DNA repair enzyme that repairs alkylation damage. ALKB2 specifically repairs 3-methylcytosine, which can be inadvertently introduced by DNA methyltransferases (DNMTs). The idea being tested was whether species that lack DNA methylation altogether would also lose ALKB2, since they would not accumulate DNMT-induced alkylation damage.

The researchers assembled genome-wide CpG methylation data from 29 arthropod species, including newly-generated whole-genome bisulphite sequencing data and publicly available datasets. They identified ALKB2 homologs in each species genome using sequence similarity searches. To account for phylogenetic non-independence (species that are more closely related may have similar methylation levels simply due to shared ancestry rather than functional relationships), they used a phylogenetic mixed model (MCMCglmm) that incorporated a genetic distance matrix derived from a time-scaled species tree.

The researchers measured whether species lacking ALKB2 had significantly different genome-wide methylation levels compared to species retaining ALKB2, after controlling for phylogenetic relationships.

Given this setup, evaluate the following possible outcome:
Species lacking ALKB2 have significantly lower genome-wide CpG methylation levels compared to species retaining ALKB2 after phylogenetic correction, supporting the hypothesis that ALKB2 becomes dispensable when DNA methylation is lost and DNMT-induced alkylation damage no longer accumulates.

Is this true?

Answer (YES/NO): YES